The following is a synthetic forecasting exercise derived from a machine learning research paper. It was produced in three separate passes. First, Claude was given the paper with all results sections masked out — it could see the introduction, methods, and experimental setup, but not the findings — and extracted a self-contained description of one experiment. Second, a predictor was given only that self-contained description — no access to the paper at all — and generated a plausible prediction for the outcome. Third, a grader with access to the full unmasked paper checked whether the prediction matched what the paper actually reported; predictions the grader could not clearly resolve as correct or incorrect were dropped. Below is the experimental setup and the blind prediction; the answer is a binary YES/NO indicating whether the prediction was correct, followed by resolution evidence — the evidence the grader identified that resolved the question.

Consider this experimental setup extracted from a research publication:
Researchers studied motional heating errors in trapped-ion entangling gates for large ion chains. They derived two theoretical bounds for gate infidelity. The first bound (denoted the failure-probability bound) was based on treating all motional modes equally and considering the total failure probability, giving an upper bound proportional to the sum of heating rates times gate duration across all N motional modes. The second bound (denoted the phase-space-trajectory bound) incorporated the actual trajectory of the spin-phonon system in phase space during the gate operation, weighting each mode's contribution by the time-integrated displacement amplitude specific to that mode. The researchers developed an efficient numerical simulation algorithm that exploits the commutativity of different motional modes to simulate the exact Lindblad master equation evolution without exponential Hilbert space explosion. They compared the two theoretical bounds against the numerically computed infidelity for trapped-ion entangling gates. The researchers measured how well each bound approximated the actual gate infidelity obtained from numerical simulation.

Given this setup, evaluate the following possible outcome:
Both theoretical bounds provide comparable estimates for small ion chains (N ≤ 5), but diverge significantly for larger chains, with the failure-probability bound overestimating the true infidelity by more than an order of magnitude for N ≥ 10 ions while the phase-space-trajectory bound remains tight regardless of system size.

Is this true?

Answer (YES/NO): NO